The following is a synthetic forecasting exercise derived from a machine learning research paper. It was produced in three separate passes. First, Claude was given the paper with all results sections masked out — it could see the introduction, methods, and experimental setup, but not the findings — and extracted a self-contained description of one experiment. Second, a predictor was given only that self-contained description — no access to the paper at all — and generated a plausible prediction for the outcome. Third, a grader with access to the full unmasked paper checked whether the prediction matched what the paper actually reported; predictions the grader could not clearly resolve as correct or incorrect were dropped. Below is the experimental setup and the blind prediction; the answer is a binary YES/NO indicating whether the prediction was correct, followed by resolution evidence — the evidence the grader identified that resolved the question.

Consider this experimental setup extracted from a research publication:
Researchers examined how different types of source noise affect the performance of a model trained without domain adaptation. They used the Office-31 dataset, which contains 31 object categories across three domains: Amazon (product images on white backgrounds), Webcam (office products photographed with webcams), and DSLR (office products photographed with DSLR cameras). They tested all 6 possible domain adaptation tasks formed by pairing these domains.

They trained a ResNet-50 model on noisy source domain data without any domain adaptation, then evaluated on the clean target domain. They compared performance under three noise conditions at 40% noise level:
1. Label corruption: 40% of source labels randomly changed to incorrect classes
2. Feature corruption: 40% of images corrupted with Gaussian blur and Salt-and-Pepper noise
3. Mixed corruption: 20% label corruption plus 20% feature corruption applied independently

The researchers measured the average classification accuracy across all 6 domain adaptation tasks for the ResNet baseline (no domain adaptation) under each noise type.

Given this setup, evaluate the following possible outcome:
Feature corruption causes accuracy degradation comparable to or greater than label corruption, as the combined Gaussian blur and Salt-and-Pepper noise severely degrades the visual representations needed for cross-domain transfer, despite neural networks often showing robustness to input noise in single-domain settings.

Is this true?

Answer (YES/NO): NO